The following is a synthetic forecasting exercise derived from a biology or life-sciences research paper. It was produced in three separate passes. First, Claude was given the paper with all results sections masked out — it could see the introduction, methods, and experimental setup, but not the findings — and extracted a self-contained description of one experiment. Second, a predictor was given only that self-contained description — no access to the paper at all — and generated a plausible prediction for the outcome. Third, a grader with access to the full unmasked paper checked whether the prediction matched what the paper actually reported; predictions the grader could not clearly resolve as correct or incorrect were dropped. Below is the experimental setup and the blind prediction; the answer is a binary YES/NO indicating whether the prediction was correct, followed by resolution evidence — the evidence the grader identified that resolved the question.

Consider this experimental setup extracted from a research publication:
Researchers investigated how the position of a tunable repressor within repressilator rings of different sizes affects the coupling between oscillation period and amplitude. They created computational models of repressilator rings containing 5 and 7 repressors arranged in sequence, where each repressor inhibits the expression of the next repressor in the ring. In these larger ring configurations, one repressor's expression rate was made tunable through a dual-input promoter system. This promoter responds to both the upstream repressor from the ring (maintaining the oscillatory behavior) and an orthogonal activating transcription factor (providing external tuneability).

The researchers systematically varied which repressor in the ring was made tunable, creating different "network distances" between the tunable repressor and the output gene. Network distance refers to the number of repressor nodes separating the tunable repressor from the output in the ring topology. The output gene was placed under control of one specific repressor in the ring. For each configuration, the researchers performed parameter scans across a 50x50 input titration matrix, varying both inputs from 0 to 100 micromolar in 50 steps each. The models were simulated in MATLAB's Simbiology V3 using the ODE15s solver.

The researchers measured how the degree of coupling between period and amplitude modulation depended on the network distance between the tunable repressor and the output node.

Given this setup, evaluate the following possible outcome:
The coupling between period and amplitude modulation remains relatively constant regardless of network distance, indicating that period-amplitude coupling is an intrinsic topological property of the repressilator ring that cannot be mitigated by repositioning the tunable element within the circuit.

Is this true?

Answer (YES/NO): NO